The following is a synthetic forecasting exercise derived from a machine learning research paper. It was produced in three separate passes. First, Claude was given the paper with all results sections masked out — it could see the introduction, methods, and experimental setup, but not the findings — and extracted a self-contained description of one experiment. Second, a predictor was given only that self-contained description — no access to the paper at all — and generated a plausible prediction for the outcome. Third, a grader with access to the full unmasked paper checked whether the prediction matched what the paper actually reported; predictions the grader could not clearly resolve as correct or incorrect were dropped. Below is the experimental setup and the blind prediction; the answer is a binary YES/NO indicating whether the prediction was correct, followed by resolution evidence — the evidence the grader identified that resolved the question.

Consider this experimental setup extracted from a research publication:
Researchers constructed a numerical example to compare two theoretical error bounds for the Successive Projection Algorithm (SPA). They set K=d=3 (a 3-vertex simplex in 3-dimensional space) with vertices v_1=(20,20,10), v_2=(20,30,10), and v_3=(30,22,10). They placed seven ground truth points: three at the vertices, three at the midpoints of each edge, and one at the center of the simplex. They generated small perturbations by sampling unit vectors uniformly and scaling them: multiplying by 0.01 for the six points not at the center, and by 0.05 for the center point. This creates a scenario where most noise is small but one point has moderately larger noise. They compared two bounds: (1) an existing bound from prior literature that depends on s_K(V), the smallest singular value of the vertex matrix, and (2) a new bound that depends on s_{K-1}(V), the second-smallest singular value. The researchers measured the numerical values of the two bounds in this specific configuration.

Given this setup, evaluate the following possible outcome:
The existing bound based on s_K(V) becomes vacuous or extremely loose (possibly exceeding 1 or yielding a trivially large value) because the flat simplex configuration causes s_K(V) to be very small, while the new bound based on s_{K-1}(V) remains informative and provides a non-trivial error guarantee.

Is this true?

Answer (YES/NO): YES